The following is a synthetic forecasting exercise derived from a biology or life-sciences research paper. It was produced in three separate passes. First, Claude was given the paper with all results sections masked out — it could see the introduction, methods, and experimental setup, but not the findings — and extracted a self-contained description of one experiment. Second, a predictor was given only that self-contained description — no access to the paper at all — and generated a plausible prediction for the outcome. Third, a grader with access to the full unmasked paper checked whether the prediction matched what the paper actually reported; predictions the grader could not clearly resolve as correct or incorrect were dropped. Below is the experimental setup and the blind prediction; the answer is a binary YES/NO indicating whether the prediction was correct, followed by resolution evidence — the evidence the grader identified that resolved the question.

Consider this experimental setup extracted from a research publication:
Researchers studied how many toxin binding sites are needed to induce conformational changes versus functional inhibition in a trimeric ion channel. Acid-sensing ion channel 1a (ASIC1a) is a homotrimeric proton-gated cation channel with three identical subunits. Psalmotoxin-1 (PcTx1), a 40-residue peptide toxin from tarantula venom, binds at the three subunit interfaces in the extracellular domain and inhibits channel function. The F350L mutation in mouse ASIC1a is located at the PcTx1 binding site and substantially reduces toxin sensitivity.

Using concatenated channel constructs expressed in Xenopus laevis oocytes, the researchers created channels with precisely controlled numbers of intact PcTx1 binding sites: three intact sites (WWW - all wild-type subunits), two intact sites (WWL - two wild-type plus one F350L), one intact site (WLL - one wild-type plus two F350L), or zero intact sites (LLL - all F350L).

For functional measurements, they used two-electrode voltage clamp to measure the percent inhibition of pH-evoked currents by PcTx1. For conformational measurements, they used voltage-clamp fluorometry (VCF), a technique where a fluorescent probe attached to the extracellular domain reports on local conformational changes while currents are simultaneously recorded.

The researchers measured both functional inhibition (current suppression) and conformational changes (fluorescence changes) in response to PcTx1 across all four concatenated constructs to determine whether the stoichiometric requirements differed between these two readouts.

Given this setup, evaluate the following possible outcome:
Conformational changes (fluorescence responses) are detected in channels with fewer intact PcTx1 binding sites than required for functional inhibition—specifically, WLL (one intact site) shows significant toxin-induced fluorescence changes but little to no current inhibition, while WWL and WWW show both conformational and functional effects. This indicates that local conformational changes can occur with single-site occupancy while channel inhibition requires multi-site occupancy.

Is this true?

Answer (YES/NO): NO